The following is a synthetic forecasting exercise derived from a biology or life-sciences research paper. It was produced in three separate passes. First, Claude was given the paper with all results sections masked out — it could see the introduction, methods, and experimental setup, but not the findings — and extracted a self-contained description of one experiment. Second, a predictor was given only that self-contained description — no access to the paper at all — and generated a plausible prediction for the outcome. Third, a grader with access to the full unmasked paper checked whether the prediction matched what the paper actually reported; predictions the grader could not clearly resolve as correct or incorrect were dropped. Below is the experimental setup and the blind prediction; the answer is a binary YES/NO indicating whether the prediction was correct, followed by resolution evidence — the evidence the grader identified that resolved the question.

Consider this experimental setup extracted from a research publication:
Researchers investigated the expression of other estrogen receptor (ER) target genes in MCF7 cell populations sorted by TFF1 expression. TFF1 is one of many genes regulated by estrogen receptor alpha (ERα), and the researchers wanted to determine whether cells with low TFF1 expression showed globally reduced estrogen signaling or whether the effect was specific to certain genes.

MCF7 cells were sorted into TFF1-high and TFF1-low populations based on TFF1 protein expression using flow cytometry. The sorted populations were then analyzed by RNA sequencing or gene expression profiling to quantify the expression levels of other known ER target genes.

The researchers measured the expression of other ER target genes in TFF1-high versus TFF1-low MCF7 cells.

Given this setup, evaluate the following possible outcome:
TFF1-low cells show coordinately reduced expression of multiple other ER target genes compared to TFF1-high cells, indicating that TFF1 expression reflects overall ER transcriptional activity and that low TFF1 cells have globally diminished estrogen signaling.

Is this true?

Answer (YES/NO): NO